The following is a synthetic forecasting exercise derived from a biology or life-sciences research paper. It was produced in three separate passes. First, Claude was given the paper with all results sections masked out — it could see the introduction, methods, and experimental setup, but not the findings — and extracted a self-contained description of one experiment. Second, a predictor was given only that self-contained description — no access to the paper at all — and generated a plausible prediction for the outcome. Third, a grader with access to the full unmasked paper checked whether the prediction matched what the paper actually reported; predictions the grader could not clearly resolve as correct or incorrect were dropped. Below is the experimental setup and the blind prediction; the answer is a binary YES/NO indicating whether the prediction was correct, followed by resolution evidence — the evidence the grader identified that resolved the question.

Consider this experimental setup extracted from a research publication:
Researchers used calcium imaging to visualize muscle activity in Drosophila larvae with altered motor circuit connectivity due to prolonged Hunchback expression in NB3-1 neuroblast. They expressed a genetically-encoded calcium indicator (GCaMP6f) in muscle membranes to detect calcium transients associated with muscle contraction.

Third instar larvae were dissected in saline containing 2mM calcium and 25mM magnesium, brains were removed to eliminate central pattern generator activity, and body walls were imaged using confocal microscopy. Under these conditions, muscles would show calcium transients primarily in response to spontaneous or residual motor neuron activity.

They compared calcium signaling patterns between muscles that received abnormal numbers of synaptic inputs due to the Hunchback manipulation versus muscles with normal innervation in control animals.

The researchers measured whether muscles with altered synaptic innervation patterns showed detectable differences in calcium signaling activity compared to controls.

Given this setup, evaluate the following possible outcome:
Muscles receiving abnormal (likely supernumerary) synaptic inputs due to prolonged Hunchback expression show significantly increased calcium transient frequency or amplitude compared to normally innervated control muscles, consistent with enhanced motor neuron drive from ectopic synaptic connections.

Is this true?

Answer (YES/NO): NO